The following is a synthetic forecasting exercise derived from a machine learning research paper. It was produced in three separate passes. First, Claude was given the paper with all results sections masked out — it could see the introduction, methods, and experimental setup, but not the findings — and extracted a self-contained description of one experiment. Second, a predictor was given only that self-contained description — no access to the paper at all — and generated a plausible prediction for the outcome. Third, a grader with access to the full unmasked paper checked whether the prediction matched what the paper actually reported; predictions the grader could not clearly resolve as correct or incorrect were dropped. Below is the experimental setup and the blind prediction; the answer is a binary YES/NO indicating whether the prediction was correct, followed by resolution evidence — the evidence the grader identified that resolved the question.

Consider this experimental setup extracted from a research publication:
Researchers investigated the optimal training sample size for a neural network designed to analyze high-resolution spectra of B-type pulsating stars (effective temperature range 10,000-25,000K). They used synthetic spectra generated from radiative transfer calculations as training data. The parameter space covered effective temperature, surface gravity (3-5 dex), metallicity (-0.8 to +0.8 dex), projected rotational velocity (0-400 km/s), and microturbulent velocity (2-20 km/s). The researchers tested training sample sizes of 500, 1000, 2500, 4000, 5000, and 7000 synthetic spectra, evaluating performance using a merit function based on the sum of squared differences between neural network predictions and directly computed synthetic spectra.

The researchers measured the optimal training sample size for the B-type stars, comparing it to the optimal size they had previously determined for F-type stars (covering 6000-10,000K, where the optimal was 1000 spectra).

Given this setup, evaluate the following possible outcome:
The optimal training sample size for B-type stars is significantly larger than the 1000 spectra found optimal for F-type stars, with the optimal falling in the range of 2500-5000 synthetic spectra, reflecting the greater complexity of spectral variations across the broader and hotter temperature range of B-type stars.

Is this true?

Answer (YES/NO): YES